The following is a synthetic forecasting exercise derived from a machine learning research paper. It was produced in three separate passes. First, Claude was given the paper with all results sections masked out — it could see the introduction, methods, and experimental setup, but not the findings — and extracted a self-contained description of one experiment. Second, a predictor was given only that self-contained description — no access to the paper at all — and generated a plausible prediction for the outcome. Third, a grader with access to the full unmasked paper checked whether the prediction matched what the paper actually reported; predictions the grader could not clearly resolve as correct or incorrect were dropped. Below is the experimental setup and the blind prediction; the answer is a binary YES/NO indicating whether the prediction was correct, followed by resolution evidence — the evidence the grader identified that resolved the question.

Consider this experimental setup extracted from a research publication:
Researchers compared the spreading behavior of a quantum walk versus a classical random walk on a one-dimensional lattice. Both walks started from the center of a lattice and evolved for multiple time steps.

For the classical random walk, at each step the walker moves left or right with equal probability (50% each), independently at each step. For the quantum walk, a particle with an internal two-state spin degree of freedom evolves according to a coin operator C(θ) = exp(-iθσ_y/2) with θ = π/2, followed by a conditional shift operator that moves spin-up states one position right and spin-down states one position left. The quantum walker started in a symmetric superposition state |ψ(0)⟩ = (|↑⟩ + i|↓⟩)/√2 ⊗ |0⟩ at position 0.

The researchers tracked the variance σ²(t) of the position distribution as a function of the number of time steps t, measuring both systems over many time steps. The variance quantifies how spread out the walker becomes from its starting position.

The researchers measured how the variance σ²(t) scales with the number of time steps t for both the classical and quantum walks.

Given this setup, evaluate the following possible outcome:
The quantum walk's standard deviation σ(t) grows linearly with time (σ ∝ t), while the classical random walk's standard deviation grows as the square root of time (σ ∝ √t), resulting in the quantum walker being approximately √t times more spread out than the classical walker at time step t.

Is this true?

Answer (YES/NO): YES